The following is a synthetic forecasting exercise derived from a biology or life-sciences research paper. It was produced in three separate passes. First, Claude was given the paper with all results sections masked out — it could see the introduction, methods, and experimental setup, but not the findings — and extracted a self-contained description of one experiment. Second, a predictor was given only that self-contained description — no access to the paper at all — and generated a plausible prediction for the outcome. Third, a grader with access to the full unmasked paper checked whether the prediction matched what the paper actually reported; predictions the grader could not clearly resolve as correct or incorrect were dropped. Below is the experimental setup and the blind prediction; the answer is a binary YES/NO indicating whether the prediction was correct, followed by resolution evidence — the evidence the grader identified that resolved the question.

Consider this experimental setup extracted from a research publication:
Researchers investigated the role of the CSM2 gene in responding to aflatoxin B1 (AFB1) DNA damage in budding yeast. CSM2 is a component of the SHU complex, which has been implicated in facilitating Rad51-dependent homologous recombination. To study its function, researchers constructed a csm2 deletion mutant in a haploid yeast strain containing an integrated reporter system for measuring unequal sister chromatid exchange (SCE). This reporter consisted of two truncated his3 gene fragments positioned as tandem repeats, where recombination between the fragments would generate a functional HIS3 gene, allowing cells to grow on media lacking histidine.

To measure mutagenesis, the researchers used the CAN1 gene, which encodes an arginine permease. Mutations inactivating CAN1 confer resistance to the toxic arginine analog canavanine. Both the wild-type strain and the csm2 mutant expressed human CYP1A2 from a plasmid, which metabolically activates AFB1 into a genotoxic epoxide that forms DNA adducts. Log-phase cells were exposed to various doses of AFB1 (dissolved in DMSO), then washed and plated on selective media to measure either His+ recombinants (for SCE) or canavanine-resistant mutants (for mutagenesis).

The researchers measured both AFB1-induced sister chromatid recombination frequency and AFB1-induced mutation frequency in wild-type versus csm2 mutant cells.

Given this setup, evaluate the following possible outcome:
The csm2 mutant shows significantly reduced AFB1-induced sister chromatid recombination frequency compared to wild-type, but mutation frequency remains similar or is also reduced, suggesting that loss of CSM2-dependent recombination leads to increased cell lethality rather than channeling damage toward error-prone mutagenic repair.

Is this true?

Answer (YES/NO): NO